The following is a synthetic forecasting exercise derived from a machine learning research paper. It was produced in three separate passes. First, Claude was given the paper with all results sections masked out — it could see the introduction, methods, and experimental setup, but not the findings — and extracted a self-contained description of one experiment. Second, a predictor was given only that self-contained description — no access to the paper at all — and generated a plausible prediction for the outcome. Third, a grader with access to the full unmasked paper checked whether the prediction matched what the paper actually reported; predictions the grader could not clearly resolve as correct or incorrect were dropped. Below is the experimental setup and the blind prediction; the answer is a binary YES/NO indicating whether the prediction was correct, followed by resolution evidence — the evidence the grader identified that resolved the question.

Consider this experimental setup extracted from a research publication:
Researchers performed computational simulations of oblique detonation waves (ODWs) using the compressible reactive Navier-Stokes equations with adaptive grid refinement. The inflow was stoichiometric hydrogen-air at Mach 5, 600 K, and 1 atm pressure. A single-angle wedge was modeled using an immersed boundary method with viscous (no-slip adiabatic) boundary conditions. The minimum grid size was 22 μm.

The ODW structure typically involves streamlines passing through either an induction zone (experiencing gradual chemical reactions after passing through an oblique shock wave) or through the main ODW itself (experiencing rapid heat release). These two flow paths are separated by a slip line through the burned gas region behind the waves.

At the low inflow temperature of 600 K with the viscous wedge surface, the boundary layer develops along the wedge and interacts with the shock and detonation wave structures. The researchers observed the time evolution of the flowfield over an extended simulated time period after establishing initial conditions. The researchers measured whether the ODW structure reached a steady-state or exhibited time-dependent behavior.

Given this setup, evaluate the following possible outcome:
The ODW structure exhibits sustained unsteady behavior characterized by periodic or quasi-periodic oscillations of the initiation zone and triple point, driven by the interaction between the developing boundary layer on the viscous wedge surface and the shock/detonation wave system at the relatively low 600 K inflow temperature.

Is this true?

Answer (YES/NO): NO